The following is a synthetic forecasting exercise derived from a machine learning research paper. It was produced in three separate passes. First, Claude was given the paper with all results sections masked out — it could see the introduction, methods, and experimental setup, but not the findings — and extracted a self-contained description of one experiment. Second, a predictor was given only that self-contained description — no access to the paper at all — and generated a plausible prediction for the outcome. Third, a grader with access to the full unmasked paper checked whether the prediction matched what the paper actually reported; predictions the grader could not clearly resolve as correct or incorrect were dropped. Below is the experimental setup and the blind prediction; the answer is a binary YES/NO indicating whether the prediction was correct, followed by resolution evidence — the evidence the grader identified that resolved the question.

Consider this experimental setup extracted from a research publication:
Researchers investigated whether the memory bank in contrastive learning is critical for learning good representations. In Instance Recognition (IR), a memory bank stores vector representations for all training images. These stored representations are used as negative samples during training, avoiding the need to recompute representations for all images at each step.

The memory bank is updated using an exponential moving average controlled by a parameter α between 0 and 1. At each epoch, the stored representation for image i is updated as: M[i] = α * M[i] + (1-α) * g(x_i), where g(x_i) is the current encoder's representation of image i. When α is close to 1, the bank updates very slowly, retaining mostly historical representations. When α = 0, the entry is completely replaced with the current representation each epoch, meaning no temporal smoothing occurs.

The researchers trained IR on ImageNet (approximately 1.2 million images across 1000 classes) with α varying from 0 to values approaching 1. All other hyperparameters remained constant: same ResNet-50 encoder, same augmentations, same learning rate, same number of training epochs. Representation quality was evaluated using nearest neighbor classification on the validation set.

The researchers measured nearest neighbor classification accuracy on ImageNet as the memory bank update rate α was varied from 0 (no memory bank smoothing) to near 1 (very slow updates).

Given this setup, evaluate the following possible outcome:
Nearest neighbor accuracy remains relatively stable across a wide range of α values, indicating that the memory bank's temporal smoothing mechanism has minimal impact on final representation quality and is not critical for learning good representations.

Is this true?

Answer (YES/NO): YES